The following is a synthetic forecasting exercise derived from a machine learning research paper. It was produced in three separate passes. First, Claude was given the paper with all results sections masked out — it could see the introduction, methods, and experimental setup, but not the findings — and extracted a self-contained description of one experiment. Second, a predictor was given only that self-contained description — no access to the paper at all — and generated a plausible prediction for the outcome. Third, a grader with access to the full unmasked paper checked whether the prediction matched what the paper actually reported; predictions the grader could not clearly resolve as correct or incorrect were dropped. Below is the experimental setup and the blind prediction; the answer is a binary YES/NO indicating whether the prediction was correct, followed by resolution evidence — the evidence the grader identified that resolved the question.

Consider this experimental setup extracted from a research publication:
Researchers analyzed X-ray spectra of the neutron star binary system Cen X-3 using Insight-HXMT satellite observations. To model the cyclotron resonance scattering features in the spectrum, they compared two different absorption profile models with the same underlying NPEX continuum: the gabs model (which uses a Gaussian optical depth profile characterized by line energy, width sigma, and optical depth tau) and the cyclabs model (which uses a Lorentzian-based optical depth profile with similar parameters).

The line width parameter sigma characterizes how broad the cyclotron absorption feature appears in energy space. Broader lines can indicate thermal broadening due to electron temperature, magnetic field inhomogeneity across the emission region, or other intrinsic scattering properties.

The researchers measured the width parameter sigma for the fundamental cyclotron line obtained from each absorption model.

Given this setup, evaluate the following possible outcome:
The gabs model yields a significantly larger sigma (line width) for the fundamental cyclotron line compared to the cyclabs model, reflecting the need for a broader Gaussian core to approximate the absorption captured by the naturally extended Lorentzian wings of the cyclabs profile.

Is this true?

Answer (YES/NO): NO